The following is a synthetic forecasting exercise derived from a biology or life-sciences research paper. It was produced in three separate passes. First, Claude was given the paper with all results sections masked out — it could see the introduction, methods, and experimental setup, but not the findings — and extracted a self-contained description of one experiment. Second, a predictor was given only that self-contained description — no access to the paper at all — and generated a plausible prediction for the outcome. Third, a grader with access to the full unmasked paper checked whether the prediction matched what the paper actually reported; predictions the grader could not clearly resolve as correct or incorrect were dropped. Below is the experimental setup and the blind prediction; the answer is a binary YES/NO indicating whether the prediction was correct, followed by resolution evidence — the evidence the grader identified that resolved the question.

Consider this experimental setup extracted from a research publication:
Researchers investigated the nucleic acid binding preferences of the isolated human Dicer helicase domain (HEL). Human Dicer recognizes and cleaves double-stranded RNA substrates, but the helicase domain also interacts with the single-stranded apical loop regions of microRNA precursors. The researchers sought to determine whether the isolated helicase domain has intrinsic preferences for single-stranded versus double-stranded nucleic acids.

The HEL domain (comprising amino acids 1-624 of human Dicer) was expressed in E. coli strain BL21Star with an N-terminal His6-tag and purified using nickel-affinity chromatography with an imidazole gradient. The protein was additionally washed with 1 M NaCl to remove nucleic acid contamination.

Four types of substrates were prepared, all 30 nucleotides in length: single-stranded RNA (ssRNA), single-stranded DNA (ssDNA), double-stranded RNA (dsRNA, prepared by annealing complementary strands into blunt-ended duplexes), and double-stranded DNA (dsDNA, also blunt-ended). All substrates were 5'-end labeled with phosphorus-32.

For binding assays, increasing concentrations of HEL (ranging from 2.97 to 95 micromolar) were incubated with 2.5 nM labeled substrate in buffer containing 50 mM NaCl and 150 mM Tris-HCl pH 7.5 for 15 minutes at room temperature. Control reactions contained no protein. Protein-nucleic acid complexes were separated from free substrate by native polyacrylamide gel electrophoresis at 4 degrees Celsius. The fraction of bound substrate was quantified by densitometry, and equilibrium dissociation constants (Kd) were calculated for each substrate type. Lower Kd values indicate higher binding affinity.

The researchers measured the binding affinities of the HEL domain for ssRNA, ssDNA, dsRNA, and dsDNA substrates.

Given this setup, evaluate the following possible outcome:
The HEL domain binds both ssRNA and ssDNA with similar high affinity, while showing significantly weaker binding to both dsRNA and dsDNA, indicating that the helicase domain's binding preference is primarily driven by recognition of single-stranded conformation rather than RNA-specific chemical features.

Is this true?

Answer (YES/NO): NO